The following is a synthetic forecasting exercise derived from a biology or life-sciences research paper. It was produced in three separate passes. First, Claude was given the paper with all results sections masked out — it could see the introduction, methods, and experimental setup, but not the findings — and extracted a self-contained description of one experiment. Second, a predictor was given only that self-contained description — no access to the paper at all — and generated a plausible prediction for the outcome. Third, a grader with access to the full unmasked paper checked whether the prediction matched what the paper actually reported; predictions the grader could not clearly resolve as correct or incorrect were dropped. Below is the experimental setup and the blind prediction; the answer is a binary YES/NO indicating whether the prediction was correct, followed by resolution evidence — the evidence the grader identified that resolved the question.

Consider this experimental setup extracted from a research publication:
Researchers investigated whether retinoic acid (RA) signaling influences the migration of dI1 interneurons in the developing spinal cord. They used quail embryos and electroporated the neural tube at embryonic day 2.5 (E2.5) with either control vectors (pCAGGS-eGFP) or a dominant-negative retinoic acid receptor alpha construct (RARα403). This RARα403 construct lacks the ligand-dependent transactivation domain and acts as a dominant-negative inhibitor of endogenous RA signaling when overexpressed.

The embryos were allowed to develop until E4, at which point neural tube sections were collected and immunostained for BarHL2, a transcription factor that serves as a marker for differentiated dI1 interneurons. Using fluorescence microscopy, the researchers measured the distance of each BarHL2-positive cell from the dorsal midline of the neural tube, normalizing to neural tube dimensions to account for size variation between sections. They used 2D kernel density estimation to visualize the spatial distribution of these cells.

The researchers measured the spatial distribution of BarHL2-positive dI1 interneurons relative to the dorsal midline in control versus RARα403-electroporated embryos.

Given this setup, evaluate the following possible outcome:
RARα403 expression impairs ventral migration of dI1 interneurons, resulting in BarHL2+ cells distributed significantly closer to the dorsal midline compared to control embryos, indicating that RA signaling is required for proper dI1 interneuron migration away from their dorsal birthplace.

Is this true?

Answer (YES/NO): YES